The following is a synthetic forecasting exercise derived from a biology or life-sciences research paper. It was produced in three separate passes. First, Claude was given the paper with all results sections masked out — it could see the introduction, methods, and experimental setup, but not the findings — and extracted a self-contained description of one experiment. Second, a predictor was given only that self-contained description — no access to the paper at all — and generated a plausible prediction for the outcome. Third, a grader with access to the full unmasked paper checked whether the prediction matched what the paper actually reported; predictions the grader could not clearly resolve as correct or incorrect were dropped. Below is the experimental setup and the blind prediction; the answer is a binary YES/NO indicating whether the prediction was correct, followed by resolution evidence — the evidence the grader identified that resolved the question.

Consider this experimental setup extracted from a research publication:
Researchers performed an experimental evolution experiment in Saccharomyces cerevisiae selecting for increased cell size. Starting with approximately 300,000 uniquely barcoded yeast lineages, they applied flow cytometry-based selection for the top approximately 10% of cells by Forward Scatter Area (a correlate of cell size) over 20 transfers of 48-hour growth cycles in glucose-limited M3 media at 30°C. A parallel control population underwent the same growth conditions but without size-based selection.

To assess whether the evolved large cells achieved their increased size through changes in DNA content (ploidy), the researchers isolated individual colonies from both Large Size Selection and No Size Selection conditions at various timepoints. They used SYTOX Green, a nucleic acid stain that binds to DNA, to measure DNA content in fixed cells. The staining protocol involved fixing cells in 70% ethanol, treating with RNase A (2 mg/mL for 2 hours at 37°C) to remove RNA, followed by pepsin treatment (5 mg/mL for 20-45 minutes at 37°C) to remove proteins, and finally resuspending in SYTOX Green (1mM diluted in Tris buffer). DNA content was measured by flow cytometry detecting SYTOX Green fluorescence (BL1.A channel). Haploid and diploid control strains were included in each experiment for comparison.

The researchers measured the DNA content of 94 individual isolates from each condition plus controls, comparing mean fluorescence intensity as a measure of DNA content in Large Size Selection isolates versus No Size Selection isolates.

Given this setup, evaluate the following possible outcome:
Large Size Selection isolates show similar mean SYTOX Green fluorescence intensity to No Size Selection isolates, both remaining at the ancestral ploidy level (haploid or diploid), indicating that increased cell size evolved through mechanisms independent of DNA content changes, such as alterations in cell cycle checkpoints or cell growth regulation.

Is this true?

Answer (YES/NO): NO